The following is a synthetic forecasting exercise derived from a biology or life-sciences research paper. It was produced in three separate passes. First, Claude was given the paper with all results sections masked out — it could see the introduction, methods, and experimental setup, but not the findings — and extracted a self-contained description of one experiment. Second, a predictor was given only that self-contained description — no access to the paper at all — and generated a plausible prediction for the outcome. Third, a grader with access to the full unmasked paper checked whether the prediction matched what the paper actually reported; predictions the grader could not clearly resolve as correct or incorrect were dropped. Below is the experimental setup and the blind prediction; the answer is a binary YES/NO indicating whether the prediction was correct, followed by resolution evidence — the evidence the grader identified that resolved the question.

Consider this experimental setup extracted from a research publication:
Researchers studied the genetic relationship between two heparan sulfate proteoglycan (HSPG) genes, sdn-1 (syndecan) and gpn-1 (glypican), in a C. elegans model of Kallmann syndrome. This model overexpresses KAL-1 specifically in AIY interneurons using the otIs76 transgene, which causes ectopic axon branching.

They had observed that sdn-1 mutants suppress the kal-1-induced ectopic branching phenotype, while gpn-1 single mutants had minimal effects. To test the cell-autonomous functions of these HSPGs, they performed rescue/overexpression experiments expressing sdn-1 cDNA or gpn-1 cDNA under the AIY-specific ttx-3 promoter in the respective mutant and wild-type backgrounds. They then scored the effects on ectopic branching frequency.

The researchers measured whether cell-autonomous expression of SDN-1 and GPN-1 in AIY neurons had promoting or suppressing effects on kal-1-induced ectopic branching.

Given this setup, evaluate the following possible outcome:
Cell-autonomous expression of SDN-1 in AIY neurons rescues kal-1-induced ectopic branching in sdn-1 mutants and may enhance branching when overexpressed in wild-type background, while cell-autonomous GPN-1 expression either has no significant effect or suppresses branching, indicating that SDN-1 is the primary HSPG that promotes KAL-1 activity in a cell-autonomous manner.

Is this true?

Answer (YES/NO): NO